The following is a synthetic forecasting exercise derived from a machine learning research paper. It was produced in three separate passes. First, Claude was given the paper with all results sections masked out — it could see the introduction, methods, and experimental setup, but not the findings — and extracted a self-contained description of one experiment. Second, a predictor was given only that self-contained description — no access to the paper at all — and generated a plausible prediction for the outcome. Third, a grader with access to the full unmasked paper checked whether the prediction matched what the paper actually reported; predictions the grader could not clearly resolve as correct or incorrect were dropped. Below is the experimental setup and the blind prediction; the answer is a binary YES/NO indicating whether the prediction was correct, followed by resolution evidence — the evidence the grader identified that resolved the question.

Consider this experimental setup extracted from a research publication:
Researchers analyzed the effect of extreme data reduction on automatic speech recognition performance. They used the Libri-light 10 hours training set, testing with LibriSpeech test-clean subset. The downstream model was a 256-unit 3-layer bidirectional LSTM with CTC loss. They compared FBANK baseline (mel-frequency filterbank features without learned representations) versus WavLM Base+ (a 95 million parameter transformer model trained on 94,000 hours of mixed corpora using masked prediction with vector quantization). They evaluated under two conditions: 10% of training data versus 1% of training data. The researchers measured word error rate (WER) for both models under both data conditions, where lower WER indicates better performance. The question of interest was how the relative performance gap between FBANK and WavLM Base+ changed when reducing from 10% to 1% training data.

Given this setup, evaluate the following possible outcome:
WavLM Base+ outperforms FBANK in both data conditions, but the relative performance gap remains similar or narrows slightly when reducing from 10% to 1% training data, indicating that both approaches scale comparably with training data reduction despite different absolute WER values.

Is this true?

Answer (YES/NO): NO